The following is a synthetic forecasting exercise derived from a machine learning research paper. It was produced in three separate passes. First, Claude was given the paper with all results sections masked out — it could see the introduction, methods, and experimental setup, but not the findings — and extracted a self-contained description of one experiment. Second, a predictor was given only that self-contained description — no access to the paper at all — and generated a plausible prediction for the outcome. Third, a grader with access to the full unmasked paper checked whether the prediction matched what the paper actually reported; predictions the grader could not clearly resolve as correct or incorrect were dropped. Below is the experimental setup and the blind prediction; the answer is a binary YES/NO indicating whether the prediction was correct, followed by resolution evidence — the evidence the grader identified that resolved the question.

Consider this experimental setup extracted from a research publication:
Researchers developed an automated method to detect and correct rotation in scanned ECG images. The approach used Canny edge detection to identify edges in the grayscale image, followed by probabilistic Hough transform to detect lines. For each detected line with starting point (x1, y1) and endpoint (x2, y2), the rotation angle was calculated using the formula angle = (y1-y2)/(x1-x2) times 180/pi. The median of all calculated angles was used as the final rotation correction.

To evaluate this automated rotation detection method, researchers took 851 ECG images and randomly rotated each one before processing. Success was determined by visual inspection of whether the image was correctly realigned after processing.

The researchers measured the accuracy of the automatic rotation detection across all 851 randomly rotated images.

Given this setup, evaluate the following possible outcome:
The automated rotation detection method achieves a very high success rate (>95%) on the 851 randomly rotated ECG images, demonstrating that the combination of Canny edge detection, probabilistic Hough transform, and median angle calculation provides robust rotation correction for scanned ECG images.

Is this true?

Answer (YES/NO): NO